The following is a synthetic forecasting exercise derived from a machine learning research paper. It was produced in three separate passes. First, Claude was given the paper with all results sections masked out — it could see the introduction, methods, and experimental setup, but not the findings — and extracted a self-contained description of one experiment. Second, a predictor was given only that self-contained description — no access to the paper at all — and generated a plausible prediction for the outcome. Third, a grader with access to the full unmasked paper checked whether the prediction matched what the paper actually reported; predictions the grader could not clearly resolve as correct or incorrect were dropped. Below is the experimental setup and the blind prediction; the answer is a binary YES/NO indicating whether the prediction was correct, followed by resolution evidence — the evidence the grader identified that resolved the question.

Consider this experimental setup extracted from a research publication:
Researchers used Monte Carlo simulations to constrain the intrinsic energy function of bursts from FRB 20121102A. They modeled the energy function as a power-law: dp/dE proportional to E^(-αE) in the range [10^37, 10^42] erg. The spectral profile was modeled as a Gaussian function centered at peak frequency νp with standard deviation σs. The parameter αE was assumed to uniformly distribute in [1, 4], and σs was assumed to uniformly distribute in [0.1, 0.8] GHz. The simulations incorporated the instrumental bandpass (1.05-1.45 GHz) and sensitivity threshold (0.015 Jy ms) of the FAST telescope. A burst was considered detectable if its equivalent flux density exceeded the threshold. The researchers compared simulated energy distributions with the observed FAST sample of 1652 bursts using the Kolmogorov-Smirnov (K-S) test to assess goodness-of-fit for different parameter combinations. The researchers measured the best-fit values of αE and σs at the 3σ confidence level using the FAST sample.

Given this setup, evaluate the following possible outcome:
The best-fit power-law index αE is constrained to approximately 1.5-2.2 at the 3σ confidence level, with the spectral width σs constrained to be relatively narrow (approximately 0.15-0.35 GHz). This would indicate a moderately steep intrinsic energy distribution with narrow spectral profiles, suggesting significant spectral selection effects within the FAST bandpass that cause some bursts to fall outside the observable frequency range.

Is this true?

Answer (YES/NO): NO